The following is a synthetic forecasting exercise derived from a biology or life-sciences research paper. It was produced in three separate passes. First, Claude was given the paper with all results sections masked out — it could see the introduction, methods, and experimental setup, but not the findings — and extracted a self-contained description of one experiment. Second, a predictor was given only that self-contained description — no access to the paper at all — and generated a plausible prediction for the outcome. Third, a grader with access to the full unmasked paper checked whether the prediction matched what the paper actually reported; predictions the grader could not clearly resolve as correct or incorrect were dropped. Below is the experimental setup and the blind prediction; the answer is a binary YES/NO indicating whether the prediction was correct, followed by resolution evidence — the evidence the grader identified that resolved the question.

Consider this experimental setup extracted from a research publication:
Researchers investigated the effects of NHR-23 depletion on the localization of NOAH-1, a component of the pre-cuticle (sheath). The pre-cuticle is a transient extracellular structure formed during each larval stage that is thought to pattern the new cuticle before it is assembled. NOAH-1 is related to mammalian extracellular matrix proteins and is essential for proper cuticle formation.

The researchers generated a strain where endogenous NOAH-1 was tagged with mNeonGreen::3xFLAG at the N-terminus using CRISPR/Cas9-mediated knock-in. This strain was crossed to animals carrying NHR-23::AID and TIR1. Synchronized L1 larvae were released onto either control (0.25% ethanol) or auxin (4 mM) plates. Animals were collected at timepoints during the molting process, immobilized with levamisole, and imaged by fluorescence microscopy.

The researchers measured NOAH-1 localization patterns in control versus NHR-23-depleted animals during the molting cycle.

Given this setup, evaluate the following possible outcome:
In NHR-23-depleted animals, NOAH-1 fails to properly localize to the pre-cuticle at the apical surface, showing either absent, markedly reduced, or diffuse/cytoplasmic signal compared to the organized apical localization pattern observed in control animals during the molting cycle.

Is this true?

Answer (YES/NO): NO